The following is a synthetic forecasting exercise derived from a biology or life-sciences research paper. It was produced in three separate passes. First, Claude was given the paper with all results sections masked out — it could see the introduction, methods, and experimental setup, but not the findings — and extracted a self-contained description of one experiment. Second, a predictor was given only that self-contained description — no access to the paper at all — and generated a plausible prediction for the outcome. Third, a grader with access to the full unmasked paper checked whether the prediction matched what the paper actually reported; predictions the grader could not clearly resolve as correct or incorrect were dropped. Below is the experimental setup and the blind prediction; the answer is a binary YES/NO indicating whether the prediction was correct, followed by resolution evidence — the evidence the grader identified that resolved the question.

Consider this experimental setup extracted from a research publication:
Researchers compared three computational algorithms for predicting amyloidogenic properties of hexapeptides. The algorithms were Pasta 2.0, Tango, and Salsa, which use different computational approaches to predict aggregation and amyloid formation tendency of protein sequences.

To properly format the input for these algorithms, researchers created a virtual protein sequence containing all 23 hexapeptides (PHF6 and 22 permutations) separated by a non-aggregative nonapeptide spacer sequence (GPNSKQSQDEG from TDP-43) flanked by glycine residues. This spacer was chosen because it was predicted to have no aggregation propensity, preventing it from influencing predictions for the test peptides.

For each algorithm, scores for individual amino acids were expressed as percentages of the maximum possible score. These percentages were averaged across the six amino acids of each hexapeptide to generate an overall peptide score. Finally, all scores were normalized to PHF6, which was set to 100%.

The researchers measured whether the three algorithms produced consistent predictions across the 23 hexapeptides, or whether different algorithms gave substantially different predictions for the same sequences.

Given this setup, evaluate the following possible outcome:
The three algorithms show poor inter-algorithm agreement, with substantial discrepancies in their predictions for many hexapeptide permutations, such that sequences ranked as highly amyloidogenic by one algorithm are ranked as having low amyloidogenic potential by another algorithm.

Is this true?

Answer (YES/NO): NO